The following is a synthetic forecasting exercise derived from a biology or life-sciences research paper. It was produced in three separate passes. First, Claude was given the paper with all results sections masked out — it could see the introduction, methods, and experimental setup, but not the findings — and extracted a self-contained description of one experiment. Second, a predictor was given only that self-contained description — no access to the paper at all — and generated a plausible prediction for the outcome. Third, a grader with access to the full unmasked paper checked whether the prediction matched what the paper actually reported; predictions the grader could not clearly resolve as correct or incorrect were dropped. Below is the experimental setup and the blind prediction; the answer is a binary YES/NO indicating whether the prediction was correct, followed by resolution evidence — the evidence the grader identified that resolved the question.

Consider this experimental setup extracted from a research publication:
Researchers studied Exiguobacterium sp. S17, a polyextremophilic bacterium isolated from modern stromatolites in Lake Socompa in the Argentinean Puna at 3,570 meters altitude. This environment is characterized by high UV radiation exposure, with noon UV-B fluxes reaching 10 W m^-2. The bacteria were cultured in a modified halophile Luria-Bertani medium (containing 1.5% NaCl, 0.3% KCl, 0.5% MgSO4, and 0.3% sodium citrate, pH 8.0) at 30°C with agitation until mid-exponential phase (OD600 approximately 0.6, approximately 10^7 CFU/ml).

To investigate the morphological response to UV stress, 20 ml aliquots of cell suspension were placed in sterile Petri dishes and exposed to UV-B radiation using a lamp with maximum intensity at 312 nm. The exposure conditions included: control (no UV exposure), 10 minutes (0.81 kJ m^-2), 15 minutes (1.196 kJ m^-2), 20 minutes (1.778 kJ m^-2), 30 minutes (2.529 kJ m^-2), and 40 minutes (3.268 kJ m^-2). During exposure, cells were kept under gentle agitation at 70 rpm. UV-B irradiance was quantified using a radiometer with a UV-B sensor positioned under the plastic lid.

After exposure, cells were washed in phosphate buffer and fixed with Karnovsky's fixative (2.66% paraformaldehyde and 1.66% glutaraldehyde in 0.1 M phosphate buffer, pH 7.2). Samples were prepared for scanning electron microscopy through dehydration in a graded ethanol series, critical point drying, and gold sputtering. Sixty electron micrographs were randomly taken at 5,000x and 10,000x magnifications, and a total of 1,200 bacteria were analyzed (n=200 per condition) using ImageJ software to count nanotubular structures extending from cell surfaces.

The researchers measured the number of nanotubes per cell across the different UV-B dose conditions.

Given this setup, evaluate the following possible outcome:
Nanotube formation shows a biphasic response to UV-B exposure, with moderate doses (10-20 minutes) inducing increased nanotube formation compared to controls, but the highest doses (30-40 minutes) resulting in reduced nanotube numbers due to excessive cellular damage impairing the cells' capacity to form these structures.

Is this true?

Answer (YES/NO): NO